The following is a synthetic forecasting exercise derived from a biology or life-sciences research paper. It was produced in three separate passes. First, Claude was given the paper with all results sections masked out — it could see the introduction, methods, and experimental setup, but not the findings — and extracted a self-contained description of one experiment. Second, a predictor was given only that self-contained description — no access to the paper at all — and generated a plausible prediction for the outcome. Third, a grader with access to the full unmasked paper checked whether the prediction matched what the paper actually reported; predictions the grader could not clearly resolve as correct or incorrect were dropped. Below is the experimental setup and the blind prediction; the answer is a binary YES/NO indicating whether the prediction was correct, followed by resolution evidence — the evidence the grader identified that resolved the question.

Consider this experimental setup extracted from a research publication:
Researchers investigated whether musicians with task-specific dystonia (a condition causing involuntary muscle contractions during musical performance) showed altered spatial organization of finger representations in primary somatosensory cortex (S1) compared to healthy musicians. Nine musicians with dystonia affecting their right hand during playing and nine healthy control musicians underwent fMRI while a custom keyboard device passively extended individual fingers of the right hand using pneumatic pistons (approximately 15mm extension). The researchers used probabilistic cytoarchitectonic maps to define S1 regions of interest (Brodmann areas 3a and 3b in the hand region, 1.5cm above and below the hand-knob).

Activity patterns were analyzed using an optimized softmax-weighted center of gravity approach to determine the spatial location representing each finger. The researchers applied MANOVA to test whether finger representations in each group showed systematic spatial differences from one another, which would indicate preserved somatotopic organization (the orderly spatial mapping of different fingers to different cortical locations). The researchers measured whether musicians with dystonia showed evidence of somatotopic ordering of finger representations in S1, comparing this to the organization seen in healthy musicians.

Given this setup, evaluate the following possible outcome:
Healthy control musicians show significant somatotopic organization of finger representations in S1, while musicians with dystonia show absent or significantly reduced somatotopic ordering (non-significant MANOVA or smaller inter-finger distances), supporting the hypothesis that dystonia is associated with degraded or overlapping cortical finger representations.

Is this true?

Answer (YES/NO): NO